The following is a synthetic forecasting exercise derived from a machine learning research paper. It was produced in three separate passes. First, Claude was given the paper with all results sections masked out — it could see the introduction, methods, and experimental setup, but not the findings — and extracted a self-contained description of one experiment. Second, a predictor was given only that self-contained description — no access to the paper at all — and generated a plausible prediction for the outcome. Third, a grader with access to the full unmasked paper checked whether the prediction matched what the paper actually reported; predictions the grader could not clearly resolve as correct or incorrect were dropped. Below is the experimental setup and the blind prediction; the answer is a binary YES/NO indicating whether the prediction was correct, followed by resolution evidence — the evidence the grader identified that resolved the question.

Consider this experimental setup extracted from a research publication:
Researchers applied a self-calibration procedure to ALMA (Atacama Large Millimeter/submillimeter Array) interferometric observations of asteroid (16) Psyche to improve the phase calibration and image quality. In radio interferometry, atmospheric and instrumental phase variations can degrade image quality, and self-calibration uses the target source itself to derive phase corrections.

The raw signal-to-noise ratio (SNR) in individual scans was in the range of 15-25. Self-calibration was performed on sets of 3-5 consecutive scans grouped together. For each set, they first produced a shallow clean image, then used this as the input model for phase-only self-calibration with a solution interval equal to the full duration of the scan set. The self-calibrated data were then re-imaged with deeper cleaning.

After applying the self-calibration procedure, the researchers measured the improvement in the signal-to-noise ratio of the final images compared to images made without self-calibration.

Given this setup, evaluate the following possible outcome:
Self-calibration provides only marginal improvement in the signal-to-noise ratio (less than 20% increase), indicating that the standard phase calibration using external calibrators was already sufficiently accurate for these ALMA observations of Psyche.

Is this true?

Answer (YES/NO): NO